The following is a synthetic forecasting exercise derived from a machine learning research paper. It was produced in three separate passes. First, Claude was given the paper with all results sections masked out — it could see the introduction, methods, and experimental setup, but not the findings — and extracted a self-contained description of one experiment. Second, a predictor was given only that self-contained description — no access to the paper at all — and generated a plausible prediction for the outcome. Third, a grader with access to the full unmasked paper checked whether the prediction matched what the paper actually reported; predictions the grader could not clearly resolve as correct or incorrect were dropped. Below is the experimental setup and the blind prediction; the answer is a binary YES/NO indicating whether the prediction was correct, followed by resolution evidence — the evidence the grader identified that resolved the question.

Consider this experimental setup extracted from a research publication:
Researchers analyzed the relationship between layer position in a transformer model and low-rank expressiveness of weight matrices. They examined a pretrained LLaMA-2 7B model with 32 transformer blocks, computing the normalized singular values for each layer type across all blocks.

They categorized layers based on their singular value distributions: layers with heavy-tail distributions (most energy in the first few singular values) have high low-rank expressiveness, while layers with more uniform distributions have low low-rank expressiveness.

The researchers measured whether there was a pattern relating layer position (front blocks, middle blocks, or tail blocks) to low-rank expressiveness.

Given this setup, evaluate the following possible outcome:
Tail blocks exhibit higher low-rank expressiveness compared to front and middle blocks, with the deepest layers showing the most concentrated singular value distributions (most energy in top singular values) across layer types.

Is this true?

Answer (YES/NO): NO